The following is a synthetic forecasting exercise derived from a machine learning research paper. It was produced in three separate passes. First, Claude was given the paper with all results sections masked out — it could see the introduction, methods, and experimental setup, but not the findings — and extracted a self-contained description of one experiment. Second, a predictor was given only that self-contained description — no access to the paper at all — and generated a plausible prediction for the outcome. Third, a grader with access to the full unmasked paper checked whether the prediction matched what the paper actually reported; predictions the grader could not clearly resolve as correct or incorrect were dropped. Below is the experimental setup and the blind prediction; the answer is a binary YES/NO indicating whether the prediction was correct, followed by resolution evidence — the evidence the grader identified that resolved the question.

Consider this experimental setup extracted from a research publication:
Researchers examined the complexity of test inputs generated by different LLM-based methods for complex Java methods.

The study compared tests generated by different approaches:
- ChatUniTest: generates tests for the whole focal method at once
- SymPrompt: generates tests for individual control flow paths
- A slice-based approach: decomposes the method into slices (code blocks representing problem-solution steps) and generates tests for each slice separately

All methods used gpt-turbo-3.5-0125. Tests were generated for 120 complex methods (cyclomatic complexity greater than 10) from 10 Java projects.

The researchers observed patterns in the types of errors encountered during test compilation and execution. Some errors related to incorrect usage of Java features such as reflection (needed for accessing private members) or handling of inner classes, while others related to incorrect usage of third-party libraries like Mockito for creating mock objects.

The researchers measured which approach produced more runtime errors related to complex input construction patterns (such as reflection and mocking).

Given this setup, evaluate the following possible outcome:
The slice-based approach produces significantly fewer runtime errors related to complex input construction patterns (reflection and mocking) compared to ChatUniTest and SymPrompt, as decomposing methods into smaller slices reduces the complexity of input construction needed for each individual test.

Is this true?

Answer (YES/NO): NO